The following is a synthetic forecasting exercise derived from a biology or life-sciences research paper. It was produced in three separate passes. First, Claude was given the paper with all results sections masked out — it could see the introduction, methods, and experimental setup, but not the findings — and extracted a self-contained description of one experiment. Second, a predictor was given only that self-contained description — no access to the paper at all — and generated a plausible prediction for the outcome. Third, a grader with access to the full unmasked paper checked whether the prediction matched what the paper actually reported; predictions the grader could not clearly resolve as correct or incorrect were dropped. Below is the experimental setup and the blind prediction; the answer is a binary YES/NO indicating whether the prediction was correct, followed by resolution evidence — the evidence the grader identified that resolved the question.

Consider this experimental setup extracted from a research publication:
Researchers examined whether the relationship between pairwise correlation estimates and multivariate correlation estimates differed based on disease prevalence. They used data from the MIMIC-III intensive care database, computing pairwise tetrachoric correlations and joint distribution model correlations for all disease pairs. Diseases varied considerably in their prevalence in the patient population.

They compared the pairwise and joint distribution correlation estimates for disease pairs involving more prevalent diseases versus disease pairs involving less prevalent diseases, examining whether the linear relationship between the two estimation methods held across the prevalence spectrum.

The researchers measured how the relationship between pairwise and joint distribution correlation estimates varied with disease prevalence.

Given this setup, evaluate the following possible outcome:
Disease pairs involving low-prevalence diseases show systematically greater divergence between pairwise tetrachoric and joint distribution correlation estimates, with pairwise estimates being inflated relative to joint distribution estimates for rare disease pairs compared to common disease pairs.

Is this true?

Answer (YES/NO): NO